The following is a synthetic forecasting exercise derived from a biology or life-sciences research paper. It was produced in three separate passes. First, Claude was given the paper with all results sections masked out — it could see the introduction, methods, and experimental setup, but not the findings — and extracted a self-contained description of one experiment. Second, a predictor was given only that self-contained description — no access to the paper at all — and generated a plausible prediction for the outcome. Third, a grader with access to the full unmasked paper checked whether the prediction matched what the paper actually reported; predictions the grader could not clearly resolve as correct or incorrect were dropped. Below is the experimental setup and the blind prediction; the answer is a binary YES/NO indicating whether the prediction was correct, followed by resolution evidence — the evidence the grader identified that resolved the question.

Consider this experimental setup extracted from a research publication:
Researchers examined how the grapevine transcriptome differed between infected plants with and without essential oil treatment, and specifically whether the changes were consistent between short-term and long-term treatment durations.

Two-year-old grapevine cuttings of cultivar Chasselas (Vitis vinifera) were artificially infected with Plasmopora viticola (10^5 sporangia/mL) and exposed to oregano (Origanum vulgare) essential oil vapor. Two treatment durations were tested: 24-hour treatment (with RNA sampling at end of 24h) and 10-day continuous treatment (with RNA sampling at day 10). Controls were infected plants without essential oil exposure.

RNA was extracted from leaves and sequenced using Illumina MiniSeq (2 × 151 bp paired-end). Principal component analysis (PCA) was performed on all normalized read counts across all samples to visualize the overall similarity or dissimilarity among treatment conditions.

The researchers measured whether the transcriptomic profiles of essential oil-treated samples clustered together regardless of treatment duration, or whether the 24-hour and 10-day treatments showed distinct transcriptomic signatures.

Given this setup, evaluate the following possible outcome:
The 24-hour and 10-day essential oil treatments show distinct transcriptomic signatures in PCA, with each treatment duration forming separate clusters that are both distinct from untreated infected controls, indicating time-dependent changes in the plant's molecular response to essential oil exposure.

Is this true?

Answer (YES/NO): YES